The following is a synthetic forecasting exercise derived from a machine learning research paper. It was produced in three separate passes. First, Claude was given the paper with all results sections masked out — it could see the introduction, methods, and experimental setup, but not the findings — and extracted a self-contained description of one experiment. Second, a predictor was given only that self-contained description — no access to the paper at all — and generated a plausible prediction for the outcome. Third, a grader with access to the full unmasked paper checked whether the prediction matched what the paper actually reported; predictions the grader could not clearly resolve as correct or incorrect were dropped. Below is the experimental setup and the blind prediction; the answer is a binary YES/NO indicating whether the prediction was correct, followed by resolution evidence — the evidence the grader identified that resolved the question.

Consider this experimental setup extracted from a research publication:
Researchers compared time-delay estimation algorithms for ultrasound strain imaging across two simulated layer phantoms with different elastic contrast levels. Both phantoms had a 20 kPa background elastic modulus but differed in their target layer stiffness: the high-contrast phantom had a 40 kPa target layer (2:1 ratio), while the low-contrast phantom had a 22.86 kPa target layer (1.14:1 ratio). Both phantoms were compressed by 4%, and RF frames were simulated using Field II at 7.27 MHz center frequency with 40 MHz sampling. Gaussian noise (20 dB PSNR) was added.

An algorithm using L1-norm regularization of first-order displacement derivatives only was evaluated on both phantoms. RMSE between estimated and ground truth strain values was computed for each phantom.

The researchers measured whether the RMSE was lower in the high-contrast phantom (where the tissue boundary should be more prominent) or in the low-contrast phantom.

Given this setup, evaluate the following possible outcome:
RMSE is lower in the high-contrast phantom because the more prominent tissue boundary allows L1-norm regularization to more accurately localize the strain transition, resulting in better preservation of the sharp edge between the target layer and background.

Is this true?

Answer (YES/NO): NO